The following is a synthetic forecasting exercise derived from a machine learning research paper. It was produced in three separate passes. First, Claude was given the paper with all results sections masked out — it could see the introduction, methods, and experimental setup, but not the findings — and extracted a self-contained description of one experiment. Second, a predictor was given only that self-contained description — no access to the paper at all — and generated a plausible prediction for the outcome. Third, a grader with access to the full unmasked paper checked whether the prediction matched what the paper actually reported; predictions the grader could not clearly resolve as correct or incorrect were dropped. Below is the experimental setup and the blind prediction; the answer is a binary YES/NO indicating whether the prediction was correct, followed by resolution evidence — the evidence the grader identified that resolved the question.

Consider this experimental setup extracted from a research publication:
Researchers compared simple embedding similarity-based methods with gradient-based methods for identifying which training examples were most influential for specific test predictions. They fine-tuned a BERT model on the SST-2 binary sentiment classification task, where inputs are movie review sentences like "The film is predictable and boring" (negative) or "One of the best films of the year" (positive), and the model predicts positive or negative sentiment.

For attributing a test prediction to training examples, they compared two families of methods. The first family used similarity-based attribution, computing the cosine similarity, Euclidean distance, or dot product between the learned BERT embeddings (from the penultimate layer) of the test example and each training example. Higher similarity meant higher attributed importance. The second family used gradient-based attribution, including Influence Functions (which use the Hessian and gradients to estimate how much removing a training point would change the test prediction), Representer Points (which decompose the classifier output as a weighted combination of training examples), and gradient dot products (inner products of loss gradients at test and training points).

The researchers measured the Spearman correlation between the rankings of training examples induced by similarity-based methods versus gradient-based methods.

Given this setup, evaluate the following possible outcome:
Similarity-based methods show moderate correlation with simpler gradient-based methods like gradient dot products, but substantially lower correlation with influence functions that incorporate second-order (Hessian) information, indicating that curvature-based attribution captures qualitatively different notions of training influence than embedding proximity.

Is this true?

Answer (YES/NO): NO